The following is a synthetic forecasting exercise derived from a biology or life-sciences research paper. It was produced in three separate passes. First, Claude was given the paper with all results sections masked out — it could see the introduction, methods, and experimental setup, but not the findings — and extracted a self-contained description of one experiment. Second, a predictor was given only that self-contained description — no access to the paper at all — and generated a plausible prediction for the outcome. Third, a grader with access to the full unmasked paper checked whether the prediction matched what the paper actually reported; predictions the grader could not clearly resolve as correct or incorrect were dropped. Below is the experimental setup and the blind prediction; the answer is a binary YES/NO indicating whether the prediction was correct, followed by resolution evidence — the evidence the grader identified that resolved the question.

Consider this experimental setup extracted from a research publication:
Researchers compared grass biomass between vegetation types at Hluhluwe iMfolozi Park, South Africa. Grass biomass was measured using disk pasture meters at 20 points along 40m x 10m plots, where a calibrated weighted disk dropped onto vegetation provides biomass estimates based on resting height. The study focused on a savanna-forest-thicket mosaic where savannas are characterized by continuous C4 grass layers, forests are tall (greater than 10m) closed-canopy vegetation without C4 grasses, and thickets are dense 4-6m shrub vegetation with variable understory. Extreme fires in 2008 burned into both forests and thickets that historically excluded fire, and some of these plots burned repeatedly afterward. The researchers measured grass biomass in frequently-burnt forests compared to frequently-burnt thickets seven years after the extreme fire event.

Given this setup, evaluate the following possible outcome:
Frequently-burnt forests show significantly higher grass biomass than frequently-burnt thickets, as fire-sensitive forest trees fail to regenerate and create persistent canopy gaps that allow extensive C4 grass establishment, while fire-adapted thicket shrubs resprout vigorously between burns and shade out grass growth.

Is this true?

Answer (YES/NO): NO